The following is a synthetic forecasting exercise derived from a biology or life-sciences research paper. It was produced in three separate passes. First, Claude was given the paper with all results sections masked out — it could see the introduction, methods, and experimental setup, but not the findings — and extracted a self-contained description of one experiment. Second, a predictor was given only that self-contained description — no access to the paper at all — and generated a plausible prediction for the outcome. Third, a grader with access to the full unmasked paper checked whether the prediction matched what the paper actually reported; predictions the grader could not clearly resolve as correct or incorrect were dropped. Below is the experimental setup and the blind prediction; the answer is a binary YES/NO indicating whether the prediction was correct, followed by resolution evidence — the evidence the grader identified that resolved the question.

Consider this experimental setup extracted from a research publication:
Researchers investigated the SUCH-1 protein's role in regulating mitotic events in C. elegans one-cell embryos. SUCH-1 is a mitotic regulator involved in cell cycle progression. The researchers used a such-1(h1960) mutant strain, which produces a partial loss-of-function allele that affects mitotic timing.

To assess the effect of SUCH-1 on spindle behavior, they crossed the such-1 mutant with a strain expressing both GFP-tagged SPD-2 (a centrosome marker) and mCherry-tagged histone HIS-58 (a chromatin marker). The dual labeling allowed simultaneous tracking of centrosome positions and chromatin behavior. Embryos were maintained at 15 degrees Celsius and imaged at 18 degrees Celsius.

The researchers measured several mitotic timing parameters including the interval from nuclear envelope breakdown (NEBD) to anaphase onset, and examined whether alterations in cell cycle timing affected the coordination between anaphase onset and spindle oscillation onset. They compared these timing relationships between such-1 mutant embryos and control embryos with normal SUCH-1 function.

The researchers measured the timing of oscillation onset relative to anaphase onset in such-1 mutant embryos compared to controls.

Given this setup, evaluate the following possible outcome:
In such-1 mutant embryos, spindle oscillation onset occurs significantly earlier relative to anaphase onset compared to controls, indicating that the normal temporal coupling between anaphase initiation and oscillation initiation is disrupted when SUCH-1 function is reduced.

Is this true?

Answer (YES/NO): YES